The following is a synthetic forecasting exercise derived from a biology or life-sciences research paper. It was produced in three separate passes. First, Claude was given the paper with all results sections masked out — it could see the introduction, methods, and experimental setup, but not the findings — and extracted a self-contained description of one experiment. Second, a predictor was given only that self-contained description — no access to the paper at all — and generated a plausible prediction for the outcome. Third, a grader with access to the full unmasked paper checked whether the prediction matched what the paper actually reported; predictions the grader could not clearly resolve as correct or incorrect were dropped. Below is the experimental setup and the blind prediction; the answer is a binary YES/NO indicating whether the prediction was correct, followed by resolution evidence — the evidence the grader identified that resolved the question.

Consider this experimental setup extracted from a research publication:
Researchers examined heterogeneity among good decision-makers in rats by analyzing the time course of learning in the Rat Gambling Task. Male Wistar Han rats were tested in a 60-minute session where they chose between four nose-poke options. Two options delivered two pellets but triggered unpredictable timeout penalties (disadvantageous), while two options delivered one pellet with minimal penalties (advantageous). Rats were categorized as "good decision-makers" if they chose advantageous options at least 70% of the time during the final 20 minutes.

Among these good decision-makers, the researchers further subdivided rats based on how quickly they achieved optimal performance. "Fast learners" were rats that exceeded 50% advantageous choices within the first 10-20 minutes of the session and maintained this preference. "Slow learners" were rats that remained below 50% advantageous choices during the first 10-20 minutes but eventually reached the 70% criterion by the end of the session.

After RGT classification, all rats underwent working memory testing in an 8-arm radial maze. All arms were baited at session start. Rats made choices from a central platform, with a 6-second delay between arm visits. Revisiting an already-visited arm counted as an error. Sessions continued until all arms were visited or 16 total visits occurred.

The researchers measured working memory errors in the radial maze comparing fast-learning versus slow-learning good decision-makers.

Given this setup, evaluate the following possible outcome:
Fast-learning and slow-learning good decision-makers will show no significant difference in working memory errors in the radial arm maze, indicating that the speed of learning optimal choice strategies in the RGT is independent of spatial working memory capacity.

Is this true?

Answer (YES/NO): YES